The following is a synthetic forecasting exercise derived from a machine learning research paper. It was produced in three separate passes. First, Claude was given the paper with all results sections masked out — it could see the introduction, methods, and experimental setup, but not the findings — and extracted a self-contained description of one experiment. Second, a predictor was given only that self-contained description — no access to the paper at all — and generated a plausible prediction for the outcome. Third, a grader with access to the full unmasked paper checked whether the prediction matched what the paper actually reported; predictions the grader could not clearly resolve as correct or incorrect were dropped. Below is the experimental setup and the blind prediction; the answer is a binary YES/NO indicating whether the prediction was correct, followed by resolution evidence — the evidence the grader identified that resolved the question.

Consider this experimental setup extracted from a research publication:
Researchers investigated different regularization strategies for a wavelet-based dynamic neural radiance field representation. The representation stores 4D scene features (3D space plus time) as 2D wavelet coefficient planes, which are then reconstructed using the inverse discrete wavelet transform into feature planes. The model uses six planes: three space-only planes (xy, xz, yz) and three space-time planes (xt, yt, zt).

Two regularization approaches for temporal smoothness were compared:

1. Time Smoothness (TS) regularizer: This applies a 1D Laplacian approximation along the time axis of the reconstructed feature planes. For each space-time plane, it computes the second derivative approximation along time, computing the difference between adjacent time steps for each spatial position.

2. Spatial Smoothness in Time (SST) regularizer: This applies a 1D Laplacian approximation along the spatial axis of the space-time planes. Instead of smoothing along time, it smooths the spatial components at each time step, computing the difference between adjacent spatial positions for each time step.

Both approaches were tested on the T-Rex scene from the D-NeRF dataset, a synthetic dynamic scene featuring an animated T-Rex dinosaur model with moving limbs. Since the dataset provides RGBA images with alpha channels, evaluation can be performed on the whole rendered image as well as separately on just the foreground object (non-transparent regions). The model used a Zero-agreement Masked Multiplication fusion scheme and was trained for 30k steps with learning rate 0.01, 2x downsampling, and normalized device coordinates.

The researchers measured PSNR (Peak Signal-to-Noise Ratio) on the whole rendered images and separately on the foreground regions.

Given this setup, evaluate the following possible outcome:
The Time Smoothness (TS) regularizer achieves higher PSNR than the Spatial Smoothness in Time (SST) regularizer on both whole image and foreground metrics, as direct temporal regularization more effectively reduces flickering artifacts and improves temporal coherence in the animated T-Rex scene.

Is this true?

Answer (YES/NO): NO